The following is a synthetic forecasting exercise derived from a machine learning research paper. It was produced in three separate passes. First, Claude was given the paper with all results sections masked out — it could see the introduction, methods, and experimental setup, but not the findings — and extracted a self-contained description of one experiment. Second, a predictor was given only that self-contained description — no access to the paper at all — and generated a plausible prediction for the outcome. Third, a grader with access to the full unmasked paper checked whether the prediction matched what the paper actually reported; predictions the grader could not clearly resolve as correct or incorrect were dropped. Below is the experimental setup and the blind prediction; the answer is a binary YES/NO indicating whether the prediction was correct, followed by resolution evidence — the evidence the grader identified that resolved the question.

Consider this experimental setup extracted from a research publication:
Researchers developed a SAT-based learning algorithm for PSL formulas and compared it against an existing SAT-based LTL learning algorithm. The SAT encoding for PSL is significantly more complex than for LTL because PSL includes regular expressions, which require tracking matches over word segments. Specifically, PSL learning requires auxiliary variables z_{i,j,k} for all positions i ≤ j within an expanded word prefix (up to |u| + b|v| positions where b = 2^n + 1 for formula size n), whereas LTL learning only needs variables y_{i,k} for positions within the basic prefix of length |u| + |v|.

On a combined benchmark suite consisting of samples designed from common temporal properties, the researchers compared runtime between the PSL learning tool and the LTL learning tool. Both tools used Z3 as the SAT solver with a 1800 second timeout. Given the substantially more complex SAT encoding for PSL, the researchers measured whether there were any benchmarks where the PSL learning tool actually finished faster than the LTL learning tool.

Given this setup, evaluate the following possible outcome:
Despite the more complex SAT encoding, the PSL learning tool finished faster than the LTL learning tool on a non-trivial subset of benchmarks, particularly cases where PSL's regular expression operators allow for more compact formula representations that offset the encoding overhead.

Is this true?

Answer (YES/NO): YES